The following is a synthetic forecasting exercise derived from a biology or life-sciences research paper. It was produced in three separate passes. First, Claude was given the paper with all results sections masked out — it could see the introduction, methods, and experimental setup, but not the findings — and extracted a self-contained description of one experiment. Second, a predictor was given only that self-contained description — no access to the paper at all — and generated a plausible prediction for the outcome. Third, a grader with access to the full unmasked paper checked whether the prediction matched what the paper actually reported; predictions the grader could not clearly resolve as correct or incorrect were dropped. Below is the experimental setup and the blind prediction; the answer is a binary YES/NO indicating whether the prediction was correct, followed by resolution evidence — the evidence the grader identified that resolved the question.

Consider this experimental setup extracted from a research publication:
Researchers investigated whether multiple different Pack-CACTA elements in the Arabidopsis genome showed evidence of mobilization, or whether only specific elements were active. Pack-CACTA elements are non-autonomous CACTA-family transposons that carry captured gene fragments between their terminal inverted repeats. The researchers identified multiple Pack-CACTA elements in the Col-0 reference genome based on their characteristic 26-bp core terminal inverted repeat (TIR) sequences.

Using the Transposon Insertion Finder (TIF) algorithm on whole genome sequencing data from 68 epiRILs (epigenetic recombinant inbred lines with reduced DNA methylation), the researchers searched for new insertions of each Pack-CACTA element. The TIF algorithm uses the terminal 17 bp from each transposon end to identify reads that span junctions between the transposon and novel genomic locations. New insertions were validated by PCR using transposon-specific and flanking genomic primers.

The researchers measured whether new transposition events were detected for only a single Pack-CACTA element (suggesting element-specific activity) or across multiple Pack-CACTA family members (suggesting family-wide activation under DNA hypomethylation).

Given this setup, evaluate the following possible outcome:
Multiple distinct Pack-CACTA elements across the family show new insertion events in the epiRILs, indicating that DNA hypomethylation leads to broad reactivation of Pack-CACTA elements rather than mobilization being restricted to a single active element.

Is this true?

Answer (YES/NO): NO